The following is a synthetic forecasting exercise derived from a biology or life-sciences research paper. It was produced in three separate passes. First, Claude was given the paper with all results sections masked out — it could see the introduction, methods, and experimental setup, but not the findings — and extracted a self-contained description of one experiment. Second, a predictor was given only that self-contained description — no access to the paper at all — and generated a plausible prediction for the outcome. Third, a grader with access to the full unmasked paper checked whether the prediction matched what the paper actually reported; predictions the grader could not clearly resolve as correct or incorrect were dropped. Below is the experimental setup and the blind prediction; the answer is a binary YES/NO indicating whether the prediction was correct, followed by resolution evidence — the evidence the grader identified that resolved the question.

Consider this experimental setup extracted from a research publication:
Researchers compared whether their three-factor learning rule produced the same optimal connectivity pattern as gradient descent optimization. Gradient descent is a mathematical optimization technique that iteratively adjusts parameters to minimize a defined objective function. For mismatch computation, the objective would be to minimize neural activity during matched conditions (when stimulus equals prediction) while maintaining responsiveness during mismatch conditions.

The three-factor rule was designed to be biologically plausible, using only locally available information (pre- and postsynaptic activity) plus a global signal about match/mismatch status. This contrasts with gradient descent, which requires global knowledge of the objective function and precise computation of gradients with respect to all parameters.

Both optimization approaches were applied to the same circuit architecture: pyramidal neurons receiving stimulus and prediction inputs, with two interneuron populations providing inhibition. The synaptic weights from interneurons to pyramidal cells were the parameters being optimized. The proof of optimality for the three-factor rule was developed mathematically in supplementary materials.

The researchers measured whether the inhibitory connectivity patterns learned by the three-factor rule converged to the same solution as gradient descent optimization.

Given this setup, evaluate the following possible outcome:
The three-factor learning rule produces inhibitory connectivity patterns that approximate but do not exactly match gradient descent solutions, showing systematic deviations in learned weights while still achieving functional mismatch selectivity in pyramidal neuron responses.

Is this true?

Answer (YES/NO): NO